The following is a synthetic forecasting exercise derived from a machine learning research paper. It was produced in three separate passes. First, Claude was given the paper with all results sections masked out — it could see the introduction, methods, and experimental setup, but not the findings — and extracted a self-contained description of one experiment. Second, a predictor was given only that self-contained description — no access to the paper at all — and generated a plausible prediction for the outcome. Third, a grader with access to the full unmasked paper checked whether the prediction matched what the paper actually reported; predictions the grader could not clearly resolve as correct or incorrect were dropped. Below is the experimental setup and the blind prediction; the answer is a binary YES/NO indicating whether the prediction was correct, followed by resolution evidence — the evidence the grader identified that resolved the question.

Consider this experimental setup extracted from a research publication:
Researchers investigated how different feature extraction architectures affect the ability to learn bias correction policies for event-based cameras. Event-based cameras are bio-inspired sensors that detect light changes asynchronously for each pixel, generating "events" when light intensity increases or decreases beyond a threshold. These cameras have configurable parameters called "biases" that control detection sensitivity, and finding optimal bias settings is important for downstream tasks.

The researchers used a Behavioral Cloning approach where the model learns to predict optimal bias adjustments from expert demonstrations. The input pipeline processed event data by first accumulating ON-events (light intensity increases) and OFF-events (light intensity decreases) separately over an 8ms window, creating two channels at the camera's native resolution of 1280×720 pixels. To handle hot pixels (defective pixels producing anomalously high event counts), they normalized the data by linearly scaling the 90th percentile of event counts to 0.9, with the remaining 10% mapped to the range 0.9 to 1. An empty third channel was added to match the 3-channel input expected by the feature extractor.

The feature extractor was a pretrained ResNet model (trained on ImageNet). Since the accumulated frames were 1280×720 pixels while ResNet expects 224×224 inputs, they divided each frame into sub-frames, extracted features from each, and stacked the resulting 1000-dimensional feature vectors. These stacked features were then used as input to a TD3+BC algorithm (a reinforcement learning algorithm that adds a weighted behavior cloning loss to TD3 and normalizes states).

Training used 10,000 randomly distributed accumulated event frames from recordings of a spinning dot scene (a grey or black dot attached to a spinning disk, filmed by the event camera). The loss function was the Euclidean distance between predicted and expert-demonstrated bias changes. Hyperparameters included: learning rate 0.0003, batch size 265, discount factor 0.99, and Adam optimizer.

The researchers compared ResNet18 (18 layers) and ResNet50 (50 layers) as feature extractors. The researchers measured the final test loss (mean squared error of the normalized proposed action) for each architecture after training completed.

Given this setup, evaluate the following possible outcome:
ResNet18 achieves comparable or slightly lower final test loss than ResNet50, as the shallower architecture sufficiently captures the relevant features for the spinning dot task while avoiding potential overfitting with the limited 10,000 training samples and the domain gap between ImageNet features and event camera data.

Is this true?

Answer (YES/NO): NO